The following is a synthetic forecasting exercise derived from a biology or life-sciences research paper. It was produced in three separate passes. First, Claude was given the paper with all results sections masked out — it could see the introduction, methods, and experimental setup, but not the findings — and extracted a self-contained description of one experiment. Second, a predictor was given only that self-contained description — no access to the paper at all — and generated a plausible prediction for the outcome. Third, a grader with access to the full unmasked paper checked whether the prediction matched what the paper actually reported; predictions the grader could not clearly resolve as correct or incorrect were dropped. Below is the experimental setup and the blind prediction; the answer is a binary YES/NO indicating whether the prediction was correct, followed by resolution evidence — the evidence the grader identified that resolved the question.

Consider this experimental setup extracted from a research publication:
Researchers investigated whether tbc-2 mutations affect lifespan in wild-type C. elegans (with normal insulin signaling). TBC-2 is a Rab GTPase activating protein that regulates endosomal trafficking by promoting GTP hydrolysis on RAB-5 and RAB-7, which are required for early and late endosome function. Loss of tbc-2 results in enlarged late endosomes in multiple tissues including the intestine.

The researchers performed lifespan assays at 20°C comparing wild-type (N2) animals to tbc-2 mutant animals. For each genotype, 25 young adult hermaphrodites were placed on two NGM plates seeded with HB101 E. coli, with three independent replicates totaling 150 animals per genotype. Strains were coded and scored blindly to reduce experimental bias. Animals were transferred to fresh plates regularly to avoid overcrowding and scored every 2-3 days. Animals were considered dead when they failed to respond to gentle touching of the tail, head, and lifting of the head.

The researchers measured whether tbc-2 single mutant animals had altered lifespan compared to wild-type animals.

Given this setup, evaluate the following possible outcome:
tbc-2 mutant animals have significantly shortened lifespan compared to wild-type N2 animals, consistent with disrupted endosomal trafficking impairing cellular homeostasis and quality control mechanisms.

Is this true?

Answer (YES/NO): NO